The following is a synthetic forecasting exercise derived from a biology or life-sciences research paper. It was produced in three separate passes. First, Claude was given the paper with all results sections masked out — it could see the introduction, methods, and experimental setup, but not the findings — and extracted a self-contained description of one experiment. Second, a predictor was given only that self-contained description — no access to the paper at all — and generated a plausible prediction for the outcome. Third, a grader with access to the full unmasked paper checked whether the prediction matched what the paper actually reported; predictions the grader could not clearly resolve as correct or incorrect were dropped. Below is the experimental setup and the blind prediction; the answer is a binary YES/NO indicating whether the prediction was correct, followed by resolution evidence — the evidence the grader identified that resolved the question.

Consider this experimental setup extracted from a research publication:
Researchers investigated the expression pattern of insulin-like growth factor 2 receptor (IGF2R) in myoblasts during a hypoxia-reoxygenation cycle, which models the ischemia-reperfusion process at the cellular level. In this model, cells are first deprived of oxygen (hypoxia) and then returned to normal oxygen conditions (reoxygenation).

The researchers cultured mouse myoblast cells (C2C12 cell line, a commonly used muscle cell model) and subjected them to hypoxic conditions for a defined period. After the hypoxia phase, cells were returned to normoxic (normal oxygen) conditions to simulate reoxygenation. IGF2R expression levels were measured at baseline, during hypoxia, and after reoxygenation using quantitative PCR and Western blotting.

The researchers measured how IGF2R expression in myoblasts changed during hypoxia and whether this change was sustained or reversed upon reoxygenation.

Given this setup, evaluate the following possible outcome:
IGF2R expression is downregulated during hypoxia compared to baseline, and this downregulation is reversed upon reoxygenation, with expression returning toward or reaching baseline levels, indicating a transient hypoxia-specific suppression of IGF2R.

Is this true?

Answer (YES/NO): NO